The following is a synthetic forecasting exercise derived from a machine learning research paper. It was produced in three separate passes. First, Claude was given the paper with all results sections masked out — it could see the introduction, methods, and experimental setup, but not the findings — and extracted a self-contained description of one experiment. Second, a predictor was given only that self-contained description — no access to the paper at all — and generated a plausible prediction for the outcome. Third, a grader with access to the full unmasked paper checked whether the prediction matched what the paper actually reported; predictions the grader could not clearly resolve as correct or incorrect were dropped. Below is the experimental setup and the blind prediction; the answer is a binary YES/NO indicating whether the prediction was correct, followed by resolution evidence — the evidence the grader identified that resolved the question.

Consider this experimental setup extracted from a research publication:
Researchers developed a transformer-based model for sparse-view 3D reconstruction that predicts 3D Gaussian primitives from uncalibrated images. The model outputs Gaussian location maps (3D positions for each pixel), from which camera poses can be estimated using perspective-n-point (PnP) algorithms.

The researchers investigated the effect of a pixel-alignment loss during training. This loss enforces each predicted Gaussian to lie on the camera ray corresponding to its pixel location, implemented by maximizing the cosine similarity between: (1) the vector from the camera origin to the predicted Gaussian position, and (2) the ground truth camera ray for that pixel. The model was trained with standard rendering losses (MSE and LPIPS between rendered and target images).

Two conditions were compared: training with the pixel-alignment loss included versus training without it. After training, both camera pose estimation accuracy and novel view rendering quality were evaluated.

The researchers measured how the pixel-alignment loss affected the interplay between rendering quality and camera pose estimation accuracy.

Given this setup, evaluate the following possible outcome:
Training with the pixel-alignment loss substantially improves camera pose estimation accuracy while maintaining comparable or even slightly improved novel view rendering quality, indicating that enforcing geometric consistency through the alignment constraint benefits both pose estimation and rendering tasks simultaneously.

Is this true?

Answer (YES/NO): NO